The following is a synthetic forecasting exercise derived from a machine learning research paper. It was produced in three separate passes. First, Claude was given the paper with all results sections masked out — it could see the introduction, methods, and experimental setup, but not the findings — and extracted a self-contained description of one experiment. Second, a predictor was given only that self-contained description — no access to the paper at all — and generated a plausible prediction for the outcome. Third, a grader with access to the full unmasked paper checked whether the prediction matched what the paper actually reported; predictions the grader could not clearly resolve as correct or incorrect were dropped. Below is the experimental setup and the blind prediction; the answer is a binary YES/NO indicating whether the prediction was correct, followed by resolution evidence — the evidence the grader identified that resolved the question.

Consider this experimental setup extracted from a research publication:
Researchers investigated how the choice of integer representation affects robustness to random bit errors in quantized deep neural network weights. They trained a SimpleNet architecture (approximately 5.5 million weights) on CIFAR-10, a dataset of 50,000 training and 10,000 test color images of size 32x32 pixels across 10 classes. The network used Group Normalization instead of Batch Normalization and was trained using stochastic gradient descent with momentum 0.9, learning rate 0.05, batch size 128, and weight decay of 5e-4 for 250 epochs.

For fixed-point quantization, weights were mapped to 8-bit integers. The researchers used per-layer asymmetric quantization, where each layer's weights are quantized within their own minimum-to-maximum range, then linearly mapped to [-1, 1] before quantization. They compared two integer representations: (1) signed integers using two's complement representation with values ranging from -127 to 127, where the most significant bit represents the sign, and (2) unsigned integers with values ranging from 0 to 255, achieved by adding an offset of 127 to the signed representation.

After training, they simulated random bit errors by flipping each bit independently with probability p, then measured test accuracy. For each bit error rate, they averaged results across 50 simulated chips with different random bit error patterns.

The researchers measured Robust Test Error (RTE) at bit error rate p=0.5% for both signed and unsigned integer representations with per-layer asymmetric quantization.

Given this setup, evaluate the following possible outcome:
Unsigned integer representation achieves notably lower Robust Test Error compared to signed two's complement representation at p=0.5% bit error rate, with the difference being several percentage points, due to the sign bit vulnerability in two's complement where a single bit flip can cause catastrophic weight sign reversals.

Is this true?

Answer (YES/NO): YES